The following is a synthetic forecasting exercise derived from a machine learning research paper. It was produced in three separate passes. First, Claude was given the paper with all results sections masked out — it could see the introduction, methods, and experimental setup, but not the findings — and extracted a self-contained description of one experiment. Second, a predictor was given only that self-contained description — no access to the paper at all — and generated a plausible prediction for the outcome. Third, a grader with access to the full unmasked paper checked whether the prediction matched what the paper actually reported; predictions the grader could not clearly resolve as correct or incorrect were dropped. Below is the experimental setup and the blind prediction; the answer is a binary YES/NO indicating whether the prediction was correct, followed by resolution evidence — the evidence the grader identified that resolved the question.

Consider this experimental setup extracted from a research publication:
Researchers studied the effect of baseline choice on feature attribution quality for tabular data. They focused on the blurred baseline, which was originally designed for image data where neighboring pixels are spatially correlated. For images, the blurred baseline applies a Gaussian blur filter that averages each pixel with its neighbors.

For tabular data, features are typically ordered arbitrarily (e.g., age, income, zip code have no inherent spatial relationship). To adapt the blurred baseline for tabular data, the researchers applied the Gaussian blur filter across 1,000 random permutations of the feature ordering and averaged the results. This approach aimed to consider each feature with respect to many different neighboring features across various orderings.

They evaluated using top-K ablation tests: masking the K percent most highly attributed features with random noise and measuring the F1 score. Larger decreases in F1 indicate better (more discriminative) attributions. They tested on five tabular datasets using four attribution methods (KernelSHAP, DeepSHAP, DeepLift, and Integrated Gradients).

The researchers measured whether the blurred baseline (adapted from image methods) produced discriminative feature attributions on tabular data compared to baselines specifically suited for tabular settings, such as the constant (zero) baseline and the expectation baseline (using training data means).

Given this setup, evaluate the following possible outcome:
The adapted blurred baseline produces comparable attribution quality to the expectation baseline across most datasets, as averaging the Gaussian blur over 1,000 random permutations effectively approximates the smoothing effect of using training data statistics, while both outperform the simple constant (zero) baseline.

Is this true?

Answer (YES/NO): NO